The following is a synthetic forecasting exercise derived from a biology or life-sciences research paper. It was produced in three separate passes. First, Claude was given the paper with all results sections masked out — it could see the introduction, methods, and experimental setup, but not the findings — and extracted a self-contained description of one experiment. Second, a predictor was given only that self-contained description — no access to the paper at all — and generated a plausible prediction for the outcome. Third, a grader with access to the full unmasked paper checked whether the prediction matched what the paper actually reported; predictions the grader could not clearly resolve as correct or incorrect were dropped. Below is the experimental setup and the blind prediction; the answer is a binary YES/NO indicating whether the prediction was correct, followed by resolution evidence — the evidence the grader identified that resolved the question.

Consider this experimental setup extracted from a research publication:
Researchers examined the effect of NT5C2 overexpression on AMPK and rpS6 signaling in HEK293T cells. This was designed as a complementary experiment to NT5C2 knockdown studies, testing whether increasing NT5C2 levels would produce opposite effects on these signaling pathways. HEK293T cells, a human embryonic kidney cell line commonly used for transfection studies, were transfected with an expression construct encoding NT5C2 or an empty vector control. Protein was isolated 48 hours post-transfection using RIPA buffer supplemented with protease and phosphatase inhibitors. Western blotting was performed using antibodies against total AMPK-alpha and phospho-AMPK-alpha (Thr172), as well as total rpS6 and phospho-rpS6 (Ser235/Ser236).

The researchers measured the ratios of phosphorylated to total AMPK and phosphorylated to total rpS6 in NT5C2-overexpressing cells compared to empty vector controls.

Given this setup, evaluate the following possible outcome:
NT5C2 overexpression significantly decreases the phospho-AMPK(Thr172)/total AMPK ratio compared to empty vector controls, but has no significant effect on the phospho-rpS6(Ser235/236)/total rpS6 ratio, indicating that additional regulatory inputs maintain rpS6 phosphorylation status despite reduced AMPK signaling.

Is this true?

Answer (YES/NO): NO